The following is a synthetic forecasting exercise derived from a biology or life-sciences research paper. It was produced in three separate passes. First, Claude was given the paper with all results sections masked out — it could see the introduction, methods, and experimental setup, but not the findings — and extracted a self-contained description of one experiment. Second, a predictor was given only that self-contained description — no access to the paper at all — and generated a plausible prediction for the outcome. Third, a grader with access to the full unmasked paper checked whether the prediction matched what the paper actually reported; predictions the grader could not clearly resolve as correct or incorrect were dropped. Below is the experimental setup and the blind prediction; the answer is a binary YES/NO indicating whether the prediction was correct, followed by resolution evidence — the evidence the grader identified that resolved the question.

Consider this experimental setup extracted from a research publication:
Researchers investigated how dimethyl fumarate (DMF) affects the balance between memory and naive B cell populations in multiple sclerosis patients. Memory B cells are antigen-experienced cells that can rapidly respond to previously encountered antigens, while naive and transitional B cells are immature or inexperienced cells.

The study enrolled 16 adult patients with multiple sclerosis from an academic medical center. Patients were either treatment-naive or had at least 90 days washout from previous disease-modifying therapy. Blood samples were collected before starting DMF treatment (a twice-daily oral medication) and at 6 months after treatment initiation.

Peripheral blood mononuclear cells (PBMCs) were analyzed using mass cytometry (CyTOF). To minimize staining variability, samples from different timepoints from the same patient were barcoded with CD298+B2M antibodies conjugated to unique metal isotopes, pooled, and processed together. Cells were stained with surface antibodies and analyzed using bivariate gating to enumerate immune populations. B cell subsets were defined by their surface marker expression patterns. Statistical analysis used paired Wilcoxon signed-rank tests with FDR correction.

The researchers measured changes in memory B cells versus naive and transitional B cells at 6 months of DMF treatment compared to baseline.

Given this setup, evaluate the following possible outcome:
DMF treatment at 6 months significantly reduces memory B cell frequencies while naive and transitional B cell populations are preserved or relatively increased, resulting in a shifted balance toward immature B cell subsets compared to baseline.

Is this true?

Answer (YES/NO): YES